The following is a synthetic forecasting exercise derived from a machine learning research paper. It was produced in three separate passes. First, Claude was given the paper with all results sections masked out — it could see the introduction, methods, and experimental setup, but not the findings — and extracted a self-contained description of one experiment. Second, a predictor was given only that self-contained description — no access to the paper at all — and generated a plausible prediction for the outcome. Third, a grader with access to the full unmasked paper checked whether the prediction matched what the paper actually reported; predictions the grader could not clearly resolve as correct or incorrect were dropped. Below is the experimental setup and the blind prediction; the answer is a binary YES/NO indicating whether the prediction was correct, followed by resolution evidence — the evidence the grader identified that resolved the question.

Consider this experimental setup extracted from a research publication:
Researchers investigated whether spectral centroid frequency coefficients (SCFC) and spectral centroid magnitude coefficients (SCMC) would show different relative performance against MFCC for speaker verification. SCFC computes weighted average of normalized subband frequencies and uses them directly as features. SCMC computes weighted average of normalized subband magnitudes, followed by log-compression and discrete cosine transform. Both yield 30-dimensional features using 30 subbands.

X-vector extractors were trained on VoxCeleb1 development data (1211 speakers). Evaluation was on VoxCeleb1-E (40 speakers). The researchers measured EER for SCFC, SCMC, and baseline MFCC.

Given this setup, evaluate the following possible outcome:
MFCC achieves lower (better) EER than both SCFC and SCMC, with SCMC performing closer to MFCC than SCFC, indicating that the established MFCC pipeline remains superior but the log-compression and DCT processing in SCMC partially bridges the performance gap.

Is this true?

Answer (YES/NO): NO